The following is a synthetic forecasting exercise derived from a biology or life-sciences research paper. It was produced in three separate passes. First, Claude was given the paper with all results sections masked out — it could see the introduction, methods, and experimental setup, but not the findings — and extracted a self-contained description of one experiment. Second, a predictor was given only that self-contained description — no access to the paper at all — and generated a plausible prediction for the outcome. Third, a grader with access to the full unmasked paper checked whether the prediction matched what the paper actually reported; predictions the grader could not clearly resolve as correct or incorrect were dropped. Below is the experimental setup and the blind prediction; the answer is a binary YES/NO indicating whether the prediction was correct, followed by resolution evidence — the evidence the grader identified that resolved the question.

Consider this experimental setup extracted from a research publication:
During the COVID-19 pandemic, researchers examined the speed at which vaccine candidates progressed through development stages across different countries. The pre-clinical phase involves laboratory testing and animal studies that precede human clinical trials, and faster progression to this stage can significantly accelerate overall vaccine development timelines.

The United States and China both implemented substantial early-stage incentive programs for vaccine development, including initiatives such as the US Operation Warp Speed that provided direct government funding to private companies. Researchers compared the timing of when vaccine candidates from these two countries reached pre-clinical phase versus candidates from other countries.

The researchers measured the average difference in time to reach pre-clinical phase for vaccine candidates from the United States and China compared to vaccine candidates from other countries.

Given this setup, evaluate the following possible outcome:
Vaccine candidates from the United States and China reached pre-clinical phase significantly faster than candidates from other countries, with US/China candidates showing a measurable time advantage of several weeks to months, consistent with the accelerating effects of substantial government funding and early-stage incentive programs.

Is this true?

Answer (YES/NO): YES